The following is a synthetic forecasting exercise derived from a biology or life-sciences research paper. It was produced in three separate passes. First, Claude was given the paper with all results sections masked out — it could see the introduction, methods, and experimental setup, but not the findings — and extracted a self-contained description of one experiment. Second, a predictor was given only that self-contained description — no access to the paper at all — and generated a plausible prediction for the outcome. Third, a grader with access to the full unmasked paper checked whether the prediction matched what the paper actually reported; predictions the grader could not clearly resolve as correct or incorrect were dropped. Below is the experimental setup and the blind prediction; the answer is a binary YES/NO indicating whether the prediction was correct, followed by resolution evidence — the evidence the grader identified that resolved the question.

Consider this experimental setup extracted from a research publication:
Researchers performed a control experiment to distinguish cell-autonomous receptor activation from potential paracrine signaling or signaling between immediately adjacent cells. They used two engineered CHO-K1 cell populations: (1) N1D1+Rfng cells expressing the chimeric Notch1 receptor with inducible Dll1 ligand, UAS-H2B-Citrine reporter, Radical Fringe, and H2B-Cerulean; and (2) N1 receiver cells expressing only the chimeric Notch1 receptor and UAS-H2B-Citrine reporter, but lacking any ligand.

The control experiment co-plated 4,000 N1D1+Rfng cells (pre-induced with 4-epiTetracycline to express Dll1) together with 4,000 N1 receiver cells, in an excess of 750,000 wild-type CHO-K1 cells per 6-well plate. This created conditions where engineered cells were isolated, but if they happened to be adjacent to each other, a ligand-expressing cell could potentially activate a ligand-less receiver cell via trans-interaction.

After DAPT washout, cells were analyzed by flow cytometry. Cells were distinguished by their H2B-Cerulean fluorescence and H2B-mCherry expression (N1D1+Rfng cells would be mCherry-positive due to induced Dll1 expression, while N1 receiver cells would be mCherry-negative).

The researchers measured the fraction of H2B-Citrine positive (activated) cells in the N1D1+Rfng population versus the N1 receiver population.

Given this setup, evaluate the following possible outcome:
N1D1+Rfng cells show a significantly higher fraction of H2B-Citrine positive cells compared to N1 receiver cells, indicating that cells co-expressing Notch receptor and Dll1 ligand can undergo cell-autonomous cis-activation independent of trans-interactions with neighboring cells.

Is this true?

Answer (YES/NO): YES